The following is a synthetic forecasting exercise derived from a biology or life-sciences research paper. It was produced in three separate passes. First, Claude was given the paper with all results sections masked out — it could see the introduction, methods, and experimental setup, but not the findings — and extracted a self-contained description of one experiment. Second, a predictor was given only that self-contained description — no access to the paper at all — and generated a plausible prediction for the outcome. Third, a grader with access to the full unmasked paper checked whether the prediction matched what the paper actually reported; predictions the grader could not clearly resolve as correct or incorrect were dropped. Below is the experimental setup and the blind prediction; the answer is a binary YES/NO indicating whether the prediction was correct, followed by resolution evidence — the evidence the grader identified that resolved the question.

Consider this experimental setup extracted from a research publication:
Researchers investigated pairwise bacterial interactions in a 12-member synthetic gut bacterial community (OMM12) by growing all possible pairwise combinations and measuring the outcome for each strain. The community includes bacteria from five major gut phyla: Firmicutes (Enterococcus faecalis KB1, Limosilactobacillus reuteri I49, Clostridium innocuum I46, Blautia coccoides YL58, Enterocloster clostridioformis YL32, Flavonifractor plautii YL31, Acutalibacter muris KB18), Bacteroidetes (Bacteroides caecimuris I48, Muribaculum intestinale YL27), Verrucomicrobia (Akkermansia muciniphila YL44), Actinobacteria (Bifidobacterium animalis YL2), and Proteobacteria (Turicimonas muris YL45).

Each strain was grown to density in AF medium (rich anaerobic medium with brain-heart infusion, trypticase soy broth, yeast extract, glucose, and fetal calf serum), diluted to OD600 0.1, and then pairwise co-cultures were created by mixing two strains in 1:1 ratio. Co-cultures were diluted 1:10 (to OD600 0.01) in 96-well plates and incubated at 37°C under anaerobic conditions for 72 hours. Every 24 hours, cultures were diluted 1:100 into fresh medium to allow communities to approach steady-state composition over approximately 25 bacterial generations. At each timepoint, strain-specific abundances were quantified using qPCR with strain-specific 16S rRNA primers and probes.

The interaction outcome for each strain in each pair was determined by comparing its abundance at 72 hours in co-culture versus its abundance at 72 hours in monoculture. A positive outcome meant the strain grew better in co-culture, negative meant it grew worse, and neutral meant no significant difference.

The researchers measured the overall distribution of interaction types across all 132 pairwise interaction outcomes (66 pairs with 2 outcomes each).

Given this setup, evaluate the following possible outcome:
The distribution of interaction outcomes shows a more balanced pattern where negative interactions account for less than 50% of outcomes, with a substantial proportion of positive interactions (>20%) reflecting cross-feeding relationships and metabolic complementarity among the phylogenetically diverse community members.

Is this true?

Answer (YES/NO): NO